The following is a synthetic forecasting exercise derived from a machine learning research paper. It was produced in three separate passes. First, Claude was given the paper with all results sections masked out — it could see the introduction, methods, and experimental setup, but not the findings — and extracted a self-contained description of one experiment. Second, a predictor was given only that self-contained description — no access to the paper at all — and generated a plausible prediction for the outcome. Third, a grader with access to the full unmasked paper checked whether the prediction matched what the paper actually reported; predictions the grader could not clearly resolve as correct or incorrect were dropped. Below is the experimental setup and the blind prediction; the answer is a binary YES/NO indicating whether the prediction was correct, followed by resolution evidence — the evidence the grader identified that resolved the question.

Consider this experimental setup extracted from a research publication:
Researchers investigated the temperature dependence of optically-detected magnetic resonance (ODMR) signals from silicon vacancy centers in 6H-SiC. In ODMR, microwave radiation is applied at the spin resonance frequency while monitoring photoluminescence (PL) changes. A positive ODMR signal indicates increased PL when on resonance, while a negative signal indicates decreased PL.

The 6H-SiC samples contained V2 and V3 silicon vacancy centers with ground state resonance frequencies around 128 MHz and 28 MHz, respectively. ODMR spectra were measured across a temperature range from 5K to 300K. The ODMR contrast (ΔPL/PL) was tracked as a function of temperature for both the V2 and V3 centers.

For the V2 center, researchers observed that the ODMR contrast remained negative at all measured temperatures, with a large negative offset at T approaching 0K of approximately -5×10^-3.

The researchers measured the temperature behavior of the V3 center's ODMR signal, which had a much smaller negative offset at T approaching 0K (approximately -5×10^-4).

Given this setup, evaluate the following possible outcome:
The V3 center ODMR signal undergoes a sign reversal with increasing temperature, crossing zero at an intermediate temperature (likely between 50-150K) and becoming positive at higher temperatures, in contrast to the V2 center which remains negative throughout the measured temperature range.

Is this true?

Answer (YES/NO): NO